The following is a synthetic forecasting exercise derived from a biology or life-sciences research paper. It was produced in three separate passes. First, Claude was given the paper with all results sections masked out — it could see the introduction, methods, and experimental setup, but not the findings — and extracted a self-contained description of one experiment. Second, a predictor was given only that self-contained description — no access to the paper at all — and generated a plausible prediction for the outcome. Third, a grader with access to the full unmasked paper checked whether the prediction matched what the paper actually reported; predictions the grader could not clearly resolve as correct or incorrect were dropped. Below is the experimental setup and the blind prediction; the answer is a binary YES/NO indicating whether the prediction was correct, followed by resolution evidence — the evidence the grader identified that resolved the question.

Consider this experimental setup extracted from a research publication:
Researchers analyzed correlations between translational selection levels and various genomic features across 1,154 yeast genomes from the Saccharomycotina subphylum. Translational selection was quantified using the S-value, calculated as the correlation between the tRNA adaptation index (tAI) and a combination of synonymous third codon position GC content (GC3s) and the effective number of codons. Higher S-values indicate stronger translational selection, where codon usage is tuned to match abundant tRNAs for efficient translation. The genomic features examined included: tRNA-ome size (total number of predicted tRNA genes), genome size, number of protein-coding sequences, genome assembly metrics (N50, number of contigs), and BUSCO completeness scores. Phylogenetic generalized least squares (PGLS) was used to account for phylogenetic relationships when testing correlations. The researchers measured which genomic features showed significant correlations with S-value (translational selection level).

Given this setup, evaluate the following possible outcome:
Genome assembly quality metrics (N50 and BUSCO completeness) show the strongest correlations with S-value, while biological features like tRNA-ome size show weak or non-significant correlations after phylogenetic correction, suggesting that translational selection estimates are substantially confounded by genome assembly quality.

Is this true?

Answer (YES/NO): NO